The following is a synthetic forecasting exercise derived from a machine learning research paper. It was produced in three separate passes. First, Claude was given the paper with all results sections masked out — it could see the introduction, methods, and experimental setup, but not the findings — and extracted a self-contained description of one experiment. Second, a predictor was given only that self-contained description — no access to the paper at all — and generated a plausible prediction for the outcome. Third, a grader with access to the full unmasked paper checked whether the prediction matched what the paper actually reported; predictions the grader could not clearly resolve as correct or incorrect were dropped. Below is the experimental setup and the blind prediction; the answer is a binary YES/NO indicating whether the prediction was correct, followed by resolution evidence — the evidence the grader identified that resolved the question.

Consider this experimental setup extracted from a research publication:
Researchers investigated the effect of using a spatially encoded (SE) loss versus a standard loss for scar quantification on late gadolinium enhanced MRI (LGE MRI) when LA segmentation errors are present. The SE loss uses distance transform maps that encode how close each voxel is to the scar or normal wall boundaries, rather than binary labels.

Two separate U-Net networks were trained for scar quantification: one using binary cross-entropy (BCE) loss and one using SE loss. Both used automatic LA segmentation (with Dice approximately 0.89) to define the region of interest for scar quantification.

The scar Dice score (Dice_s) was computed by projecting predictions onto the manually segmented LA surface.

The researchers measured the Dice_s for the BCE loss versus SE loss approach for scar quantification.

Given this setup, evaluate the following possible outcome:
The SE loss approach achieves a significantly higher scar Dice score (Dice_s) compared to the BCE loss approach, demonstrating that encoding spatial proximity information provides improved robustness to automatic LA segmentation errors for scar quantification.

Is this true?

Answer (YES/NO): YES